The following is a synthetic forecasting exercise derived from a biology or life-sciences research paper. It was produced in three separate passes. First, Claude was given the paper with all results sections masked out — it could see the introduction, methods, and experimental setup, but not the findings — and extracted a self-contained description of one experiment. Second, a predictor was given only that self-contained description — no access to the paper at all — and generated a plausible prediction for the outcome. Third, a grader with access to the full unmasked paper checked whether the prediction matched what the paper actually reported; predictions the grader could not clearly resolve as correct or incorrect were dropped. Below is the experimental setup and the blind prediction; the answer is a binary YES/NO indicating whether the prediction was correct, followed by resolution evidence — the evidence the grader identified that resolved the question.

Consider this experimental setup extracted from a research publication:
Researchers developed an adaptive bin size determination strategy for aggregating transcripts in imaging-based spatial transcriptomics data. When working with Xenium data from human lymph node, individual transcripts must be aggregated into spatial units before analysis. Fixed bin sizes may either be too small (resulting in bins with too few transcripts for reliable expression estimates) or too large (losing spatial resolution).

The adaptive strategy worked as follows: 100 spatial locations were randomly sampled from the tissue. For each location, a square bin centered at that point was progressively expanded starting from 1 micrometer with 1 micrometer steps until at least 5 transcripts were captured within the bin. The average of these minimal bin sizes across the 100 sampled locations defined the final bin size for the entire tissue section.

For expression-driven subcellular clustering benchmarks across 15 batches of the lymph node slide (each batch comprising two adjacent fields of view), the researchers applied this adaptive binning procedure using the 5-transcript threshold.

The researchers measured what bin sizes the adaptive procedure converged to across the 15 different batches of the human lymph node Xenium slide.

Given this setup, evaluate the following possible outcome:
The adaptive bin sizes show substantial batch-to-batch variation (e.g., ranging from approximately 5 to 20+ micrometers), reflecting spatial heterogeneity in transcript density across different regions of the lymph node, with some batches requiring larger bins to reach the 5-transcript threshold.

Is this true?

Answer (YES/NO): NO